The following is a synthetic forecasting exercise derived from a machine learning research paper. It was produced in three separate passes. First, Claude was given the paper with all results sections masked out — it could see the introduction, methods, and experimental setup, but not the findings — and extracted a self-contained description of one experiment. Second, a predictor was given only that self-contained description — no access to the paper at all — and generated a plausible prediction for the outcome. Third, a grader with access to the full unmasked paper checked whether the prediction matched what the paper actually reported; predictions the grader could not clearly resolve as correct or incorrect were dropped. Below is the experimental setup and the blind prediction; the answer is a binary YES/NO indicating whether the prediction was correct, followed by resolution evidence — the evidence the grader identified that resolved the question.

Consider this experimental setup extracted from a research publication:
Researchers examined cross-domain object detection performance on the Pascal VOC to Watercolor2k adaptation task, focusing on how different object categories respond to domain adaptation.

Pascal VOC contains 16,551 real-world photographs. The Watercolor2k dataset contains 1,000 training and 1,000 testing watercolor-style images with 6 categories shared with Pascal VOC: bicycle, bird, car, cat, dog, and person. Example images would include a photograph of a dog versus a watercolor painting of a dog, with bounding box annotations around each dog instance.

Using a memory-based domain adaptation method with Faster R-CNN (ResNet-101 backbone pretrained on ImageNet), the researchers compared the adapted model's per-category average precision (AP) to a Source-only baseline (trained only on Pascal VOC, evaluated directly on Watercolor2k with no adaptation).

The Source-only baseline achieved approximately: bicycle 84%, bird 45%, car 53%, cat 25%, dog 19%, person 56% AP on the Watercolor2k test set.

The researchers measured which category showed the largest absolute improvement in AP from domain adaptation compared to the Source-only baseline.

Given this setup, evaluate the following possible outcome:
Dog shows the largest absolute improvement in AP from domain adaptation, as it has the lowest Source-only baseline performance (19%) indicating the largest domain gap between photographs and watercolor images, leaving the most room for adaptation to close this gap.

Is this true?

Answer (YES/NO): YES